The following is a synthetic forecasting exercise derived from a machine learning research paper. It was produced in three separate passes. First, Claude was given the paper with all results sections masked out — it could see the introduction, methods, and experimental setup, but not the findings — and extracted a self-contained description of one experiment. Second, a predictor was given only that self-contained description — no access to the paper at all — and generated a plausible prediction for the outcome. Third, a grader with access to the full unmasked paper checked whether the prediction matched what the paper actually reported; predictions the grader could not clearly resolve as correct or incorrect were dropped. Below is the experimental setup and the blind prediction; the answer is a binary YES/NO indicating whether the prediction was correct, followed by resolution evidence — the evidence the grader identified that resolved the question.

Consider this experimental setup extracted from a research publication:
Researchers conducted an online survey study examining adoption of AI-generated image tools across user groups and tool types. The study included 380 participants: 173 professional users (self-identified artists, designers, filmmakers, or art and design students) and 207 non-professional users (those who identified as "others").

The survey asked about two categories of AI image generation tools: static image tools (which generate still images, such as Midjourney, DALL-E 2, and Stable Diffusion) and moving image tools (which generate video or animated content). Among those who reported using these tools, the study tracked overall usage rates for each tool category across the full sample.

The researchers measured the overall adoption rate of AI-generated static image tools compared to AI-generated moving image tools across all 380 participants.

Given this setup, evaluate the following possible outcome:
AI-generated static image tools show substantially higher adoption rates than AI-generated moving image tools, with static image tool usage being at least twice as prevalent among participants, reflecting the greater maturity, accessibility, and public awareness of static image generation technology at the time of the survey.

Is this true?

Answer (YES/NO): YES